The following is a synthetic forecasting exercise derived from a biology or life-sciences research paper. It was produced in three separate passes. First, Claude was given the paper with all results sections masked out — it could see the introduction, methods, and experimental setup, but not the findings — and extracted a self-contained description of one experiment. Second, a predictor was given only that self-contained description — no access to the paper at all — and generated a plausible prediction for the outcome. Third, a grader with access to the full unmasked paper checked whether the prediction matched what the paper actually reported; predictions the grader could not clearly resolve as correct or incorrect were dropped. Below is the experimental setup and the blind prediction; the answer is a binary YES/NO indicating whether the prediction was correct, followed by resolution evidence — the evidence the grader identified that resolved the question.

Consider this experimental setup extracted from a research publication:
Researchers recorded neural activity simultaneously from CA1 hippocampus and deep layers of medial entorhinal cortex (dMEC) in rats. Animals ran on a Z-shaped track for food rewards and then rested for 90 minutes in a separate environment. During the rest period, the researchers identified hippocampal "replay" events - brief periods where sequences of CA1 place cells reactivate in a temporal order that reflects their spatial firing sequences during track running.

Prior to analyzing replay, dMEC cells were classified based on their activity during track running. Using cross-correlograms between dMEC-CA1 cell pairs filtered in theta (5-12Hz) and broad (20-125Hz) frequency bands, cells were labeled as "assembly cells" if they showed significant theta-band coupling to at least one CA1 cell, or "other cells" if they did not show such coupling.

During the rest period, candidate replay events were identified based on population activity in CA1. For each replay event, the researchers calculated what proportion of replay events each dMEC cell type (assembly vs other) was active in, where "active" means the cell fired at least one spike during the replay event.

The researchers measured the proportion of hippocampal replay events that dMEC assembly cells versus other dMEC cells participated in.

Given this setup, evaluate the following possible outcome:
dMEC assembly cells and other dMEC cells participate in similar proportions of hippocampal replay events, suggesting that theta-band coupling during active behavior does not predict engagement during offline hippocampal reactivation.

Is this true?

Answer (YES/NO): NO